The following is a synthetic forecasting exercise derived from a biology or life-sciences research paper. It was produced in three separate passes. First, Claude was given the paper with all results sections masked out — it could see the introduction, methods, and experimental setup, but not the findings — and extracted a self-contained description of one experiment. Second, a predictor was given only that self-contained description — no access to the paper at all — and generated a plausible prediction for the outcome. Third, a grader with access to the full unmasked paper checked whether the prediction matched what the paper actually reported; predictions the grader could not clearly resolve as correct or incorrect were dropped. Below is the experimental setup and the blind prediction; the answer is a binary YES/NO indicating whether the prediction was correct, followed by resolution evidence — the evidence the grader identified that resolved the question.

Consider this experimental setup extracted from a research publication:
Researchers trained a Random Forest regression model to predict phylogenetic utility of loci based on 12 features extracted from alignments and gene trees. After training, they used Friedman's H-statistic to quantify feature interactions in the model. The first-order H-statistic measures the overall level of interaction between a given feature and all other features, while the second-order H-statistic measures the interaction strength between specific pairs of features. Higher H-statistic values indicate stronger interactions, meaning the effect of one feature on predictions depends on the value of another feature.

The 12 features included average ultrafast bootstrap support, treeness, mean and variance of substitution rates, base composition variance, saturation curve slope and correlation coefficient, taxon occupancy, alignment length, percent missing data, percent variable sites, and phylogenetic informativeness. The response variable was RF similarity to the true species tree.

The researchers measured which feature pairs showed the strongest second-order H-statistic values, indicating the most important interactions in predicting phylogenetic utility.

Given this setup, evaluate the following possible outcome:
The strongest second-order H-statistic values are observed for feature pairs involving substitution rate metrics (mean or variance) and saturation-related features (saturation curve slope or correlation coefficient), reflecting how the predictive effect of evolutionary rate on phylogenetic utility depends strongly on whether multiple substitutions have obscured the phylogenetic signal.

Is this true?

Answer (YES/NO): NO